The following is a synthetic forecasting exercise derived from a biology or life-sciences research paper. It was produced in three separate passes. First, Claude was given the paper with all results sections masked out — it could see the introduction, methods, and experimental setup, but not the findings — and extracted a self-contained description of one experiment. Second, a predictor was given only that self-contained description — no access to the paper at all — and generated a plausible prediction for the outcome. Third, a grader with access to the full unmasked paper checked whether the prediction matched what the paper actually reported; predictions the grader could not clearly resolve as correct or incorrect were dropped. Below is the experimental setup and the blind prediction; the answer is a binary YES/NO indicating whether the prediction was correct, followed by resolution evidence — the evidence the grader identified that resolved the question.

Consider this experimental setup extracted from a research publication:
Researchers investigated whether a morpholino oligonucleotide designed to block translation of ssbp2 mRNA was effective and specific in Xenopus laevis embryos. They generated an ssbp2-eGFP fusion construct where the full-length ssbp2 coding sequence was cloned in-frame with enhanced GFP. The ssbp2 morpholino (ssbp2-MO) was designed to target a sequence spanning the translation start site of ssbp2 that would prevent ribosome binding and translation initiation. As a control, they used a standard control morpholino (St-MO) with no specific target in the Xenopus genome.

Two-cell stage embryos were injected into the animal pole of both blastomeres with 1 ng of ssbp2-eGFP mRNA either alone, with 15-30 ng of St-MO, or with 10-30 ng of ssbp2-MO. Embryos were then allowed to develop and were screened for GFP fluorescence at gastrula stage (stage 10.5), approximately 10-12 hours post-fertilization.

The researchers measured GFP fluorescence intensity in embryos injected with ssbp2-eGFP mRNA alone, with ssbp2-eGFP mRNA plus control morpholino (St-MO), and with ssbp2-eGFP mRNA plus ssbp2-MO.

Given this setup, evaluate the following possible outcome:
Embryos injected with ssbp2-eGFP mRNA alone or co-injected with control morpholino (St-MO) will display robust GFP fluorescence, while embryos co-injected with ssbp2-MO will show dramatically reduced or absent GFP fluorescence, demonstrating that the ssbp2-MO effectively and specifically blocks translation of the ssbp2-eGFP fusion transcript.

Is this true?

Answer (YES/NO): YES